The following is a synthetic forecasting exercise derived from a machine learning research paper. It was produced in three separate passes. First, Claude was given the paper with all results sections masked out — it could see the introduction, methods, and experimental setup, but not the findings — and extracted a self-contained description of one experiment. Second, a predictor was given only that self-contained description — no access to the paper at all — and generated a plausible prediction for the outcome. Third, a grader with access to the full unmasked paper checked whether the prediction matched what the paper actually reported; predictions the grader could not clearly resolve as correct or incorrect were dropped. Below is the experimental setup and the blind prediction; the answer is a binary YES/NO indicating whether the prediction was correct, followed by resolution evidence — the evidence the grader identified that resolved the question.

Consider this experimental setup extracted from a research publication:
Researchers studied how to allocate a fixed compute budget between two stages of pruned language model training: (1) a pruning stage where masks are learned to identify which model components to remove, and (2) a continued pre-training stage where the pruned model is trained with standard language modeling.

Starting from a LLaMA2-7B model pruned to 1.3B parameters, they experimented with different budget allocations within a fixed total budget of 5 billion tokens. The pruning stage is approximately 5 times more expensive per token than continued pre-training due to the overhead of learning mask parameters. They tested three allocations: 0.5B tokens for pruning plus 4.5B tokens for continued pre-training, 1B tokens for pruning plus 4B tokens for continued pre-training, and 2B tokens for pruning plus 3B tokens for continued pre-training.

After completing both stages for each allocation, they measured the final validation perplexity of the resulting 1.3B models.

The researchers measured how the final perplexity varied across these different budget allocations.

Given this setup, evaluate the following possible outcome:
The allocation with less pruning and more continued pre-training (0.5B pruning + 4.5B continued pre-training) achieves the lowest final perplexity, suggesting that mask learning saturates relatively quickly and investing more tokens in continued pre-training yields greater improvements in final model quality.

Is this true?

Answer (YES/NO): NO